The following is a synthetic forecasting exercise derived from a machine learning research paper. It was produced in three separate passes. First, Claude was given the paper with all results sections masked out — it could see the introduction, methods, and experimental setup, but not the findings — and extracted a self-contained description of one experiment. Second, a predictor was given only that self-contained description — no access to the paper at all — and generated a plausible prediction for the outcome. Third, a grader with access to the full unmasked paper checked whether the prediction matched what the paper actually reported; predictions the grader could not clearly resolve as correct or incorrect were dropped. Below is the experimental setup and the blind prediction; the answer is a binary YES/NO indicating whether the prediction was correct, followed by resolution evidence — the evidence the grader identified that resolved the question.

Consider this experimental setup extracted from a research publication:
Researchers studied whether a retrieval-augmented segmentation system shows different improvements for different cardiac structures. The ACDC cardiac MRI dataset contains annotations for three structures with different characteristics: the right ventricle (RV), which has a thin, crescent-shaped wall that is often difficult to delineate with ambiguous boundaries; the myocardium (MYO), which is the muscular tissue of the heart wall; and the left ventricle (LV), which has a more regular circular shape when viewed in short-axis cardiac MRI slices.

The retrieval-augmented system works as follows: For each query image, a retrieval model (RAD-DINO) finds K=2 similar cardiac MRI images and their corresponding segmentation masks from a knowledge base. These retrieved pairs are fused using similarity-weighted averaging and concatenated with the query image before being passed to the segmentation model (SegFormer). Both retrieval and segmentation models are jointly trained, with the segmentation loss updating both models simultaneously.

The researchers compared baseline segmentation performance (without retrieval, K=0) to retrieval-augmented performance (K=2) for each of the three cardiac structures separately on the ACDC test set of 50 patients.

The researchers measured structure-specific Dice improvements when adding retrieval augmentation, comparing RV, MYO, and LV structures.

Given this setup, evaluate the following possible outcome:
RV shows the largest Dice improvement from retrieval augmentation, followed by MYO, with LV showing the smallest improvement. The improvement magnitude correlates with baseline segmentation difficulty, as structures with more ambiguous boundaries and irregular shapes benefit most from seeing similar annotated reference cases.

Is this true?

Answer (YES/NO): NO